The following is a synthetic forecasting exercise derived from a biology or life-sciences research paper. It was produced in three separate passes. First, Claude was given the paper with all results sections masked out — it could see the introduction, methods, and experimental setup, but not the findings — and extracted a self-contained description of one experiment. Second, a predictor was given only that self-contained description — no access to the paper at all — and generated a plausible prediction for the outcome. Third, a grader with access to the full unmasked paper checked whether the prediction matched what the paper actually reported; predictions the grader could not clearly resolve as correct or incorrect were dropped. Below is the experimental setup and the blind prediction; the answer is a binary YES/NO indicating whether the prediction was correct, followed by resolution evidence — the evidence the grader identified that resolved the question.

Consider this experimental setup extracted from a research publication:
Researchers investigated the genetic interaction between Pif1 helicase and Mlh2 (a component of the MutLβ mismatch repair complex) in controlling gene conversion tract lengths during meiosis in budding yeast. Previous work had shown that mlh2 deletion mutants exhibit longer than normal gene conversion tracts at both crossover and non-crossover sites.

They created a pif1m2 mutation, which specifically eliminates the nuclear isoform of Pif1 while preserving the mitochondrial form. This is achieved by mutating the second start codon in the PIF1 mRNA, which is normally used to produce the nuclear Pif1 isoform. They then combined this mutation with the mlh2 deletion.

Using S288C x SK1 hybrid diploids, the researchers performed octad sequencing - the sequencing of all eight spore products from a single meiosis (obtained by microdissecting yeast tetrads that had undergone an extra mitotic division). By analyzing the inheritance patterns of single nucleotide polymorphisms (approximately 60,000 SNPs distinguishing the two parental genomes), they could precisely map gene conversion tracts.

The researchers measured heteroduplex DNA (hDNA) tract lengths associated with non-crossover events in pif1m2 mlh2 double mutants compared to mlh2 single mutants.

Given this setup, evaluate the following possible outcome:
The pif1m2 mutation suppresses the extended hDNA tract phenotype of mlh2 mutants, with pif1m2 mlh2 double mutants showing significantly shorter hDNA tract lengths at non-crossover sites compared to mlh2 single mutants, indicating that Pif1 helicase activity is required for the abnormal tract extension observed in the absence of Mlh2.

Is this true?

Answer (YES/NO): YES